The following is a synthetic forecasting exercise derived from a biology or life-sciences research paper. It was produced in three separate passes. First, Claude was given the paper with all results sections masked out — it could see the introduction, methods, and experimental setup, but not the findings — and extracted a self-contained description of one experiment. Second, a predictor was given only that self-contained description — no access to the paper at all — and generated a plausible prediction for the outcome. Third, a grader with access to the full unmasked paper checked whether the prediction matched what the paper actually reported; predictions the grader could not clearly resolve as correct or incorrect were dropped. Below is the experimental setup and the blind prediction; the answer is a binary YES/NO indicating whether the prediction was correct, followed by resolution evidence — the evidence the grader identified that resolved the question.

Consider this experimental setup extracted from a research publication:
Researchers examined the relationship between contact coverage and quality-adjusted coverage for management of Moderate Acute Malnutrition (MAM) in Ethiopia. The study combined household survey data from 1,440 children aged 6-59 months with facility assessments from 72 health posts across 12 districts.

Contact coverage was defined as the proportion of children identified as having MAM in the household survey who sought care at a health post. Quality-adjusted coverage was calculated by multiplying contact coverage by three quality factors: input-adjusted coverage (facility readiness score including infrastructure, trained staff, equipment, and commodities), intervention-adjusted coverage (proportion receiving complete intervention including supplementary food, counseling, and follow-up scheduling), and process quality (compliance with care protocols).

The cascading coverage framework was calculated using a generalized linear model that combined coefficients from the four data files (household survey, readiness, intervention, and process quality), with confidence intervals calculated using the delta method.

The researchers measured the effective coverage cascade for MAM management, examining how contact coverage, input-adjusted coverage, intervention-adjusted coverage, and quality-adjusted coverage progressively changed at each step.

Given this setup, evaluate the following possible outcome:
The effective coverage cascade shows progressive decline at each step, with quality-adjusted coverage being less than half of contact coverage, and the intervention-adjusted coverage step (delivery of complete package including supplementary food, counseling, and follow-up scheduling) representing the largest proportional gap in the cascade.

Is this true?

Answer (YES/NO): NO